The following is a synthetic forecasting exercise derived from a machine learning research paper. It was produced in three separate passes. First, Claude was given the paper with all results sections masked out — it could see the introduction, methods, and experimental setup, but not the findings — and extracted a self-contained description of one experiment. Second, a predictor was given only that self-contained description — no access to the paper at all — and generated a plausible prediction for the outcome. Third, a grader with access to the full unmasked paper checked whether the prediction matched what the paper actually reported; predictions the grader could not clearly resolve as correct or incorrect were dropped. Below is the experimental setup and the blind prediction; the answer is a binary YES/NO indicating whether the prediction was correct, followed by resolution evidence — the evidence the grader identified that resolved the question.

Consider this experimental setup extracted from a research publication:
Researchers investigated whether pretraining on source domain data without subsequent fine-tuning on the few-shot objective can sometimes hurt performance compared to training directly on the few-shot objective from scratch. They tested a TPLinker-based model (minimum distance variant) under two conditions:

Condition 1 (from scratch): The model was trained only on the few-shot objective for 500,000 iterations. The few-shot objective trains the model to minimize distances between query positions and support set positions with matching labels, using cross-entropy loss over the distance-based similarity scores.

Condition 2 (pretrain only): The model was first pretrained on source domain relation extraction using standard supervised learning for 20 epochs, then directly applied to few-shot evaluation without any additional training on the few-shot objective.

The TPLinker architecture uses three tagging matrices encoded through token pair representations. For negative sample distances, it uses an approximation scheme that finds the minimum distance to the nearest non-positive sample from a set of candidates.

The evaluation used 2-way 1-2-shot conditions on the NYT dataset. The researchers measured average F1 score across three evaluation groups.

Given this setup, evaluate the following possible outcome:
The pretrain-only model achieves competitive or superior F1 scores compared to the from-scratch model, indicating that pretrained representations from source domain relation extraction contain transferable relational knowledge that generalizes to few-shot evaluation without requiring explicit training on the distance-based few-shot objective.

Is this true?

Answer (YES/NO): NO